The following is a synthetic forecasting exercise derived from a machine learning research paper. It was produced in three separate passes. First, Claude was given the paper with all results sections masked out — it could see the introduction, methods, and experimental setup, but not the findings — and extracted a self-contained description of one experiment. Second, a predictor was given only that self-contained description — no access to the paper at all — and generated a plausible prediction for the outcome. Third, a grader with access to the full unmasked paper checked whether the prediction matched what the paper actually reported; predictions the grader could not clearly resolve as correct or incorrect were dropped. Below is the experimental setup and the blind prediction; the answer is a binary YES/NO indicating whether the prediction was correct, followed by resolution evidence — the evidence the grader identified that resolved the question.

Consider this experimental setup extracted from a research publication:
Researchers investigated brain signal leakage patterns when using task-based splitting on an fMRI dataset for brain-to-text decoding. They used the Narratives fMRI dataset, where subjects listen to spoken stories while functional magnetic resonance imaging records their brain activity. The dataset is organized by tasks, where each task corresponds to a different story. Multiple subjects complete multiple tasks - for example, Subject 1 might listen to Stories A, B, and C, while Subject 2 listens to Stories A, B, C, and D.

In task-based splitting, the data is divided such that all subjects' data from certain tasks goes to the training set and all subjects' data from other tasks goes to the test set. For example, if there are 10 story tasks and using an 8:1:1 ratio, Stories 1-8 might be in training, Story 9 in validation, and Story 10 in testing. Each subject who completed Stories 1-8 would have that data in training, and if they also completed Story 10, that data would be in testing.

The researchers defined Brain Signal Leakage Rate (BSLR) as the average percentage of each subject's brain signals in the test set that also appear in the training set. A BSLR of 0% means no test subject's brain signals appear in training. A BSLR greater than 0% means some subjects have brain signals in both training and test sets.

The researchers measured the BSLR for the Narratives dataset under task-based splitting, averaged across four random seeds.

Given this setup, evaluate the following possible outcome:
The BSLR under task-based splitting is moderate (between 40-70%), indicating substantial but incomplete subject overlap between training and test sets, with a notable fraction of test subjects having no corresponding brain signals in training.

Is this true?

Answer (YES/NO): NO